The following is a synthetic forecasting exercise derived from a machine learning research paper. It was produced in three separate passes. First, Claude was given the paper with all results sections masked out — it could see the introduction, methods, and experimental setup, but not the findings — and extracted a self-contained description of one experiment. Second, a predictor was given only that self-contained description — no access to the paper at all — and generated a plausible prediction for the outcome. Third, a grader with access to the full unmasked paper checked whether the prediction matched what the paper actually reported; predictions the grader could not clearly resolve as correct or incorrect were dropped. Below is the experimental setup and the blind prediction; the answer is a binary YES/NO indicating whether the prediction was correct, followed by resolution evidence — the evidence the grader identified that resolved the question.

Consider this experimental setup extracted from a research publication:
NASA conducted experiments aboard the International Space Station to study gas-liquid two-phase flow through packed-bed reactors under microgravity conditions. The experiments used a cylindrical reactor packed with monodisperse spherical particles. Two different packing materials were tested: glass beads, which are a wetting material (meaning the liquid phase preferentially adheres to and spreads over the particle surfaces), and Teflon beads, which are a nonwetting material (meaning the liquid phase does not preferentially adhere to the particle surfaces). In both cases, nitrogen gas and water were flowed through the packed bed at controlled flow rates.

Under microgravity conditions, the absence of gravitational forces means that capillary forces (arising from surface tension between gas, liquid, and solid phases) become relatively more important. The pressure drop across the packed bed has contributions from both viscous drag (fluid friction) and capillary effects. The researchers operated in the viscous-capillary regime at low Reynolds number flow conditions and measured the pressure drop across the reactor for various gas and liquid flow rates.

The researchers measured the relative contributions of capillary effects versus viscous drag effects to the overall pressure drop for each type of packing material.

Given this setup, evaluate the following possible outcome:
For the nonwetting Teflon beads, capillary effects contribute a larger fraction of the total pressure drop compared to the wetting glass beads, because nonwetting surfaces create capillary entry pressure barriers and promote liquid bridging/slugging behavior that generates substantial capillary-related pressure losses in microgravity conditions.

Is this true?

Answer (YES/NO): NO